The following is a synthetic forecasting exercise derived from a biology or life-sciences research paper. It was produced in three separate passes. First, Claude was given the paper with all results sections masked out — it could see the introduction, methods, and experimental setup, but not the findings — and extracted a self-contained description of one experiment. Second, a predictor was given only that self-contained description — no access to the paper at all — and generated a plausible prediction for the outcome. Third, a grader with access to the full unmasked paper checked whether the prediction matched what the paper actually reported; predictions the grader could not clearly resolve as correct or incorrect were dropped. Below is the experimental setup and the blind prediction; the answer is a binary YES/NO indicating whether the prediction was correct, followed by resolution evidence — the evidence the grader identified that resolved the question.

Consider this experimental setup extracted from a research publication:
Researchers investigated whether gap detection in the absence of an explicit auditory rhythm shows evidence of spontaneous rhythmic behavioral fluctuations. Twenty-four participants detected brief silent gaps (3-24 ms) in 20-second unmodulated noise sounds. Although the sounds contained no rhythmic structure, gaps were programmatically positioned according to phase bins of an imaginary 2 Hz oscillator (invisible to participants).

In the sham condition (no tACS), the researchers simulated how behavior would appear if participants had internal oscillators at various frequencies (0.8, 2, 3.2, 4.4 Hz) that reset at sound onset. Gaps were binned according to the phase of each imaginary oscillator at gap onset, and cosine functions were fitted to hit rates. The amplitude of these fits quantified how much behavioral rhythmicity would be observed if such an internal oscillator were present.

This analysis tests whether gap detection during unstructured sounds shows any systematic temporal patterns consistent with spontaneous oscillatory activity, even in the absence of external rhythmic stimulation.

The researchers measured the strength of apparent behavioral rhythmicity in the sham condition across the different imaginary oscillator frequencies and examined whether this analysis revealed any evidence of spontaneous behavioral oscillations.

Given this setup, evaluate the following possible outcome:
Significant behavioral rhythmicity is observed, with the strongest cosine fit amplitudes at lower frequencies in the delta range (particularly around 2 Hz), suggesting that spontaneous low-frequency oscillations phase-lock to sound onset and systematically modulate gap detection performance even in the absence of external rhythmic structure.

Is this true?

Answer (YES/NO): NO